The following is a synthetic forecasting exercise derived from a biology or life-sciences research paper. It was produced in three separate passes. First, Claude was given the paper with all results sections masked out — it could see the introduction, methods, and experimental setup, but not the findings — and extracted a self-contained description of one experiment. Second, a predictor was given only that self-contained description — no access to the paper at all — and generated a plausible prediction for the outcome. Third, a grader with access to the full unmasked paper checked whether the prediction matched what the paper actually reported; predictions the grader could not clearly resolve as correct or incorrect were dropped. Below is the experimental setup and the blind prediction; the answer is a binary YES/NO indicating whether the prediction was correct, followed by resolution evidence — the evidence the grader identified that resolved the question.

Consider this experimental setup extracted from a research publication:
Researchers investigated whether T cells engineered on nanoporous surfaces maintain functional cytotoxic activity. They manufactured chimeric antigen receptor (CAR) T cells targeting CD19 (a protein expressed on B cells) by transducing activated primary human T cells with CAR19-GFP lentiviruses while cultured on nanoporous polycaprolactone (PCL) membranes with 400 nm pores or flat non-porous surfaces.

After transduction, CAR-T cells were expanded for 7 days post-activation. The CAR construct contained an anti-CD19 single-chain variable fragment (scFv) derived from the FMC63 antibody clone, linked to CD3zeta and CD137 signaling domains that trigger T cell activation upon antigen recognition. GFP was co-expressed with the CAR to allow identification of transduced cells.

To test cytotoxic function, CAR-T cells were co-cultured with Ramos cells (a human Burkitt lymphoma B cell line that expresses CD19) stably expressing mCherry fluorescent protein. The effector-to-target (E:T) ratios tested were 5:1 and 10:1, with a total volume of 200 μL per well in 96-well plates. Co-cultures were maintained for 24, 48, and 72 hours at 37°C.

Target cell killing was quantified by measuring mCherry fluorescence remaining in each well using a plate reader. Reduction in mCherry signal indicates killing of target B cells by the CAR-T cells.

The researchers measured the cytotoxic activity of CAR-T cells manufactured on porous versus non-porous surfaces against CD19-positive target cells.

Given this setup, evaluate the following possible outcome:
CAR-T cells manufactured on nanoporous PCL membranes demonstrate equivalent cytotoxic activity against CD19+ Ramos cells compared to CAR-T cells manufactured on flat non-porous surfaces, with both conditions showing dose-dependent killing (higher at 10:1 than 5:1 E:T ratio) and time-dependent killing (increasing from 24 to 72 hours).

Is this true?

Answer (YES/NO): NO